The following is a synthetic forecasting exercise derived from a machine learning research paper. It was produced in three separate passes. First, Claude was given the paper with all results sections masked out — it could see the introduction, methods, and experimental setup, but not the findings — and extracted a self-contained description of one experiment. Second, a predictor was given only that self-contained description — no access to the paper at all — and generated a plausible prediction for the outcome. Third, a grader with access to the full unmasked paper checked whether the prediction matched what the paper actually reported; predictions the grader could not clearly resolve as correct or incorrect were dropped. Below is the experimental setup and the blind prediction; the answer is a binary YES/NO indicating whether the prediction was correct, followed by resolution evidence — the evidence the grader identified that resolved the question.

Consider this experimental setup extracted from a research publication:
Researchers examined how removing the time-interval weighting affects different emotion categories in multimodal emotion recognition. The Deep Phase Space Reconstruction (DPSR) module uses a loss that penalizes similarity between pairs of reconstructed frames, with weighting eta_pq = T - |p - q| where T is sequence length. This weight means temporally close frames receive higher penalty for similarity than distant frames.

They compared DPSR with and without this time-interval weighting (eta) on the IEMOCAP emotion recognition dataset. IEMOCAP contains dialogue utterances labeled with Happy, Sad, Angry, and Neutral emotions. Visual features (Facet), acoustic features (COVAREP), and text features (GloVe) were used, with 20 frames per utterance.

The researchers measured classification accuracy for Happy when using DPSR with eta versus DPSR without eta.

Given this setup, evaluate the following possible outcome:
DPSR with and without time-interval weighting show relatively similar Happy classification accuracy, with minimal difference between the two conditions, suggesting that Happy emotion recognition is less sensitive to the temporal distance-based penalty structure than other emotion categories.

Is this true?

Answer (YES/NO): NO